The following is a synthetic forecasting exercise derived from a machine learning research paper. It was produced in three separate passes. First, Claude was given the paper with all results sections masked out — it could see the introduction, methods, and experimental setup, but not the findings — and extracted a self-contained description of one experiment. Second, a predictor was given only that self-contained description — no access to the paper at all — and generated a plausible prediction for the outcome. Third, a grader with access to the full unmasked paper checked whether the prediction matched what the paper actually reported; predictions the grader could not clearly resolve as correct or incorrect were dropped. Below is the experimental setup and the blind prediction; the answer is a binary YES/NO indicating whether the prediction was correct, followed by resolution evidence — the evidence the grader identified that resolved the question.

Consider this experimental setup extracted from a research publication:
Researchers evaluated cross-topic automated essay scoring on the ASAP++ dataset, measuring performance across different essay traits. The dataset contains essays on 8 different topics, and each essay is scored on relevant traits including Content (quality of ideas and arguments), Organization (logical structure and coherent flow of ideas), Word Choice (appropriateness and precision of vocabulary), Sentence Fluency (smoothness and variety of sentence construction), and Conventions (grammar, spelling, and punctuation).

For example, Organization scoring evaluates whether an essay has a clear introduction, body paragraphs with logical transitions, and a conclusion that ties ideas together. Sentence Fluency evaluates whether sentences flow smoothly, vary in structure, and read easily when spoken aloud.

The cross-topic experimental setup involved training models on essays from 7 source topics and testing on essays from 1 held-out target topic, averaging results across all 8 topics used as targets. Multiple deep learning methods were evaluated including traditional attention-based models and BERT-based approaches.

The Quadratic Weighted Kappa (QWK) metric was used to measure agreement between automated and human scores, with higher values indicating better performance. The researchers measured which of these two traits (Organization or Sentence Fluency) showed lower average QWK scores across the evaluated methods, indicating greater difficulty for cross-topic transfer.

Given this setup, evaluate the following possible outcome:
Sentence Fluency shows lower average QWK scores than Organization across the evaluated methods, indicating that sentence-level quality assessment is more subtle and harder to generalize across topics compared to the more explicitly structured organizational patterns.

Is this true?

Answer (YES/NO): NO